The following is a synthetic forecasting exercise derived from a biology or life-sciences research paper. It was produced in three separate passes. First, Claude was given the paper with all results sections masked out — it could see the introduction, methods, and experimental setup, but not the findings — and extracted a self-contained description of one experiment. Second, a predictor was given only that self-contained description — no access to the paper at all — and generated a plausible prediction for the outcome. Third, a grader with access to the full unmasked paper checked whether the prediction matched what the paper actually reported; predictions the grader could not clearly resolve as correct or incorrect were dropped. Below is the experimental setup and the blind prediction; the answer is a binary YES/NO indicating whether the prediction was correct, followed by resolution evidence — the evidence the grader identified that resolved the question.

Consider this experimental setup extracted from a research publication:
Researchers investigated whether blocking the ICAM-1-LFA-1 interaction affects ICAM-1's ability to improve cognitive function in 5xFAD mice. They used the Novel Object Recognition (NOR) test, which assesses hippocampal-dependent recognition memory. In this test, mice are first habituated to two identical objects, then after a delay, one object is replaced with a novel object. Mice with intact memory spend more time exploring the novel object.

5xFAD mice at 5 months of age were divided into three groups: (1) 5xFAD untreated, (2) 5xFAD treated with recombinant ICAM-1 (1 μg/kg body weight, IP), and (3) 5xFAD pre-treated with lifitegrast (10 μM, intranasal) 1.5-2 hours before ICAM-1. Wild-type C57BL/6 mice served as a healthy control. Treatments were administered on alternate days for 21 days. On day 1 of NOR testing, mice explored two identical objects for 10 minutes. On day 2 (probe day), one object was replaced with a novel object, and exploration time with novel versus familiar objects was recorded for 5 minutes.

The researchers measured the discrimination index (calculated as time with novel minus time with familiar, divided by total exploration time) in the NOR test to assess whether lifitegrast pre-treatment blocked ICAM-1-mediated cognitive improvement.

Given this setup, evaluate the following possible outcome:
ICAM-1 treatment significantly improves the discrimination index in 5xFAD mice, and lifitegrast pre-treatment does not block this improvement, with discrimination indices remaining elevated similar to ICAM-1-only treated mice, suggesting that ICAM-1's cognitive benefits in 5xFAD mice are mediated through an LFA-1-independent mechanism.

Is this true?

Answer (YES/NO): NO